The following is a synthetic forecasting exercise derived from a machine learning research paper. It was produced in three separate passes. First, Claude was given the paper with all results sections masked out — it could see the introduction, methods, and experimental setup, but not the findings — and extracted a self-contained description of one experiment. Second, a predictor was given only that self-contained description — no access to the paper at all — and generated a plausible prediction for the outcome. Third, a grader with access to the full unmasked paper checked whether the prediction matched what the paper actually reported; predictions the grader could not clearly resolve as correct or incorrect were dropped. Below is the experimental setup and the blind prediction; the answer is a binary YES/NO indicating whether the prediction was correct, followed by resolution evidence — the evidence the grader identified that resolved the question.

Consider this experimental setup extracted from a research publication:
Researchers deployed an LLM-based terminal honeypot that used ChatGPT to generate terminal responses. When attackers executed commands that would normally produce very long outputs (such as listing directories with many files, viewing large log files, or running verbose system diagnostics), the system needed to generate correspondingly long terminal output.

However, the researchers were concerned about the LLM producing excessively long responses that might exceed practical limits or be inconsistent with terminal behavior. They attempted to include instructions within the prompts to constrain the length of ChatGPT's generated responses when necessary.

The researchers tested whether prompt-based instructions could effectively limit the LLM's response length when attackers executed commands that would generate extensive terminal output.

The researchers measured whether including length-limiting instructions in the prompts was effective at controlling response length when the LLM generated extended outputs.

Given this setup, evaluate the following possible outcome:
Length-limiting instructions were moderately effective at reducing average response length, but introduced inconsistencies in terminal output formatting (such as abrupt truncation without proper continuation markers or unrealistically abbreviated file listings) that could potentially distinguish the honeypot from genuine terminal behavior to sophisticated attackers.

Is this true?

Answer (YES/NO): NO